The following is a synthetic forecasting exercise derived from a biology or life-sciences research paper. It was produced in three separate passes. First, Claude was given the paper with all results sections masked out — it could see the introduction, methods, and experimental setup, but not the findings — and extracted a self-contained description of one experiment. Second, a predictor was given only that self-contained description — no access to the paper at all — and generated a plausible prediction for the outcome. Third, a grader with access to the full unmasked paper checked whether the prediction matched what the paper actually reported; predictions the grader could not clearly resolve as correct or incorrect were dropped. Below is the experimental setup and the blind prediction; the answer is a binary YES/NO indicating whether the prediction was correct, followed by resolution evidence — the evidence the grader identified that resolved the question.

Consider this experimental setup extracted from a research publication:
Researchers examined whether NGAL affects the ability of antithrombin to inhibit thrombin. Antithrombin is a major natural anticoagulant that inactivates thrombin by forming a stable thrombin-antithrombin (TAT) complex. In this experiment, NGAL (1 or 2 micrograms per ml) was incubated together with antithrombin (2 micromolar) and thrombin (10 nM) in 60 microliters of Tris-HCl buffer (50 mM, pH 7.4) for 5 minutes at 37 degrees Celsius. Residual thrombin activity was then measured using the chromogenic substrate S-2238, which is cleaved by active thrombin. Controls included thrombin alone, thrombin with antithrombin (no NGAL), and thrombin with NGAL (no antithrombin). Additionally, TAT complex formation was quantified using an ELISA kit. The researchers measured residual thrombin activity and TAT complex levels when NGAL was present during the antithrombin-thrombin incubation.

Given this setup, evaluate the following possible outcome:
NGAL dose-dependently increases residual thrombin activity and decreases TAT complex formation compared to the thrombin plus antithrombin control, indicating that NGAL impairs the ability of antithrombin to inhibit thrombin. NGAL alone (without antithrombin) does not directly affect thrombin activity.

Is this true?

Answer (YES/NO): NO